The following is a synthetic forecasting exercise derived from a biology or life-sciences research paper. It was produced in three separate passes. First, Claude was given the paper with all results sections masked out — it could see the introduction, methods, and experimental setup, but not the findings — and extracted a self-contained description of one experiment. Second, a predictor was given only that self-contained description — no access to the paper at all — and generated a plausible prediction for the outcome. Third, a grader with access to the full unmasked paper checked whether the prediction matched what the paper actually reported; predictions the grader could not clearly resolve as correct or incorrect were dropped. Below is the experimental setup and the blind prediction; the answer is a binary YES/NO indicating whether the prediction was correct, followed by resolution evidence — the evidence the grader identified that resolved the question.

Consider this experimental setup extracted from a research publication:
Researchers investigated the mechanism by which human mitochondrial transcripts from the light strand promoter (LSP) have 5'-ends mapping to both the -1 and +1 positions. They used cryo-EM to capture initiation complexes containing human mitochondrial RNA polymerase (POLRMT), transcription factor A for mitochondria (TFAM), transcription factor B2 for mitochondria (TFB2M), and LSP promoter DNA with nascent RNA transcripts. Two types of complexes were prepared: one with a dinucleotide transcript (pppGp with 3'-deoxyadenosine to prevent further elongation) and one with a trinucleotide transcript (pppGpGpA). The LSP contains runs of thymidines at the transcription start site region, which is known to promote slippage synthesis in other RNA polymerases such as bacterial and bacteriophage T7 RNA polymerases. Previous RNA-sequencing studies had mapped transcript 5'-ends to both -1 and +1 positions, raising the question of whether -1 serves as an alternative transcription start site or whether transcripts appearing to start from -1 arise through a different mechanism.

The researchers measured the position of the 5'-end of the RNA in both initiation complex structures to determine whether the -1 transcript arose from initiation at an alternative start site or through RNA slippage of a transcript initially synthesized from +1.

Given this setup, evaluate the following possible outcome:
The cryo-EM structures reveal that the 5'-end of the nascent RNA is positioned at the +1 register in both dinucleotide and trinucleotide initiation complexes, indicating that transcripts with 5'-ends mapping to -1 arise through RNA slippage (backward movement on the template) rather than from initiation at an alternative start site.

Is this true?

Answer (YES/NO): NO